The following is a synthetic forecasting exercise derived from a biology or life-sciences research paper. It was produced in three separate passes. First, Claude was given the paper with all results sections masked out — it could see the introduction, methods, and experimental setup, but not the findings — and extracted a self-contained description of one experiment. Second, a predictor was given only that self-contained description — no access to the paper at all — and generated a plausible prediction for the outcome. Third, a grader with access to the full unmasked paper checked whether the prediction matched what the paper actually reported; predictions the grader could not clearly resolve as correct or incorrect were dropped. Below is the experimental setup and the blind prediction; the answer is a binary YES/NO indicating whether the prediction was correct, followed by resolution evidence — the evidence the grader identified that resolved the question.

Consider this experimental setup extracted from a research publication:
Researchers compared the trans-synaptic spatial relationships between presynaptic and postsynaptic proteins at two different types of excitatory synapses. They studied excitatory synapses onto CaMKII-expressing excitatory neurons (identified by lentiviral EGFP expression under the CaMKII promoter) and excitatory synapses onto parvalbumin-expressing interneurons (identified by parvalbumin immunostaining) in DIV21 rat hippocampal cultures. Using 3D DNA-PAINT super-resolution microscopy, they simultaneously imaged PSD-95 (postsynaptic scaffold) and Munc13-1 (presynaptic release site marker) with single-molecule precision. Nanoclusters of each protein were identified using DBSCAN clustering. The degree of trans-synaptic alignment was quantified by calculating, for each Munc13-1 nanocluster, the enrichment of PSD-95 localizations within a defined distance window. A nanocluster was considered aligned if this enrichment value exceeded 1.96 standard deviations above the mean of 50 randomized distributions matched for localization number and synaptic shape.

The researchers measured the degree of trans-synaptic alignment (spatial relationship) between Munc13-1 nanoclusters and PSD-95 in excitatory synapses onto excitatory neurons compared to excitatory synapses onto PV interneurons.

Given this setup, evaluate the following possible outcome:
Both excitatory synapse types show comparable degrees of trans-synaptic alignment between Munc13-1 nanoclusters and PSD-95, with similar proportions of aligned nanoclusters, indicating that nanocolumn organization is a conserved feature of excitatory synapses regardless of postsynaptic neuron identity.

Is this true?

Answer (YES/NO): YES